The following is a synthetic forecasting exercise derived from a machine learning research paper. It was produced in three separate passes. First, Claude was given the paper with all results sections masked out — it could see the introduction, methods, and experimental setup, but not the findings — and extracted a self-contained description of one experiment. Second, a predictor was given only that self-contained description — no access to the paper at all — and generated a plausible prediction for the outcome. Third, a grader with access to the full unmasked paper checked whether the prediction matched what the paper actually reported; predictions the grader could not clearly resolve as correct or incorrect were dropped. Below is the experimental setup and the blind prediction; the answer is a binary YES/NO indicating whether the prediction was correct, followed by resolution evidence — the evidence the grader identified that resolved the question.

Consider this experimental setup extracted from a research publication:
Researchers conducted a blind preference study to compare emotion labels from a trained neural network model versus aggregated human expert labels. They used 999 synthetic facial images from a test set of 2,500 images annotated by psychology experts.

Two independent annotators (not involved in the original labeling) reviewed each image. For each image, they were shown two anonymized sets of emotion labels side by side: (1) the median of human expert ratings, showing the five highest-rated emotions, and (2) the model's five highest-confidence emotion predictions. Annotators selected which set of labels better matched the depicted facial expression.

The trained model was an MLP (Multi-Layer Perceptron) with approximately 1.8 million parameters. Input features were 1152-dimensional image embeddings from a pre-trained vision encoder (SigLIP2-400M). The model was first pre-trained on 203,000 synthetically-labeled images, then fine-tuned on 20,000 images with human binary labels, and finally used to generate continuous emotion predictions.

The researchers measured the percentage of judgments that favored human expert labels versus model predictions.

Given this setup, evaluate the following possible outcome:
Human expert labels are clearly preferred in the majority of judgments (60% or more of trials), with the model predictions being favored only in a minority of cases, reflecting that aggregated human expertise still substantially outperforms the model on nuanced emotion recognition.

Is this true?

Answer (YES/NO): YES